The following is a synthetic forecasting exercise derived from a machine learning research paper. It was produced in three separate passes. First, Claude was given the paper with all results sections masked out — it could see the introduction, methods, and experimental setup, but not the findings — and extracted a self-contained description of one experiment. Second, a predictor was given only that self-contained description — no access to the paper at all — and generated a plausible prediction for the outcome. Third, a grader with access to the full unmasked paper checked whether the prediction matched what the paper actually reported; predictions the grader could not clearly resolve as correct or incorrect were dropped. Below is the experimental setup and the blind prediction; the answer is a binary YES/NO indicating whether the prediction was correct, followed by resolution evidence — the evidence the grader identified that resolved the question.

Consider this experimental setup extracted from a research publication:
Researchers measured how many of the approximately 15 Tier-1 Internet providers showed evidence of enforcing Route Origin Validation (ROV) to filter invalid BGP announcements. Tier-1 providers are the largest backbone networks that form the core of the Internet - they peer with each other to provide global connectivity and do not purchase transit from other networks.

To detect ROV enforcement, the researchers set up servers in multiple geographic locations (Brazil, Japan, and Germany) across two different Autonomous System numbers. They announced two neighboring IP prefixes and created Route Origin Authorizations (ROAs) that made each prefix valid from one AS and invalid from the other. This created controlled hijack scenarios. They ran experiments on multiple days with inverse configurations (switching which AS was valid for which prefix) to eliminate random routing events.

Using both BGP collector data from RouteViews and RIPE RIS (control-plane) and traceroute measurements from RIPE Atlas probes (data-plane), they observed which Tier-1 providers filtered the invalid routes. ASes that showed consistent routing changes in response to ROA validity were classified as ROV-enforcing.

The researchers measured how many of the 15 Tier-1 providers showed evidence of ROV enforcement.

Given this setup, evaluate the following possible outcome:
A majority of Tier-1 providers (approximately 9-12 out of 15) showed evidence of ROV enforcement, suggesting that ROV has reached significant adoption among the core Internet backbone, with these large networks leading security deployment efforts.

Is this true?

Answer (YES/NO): YES